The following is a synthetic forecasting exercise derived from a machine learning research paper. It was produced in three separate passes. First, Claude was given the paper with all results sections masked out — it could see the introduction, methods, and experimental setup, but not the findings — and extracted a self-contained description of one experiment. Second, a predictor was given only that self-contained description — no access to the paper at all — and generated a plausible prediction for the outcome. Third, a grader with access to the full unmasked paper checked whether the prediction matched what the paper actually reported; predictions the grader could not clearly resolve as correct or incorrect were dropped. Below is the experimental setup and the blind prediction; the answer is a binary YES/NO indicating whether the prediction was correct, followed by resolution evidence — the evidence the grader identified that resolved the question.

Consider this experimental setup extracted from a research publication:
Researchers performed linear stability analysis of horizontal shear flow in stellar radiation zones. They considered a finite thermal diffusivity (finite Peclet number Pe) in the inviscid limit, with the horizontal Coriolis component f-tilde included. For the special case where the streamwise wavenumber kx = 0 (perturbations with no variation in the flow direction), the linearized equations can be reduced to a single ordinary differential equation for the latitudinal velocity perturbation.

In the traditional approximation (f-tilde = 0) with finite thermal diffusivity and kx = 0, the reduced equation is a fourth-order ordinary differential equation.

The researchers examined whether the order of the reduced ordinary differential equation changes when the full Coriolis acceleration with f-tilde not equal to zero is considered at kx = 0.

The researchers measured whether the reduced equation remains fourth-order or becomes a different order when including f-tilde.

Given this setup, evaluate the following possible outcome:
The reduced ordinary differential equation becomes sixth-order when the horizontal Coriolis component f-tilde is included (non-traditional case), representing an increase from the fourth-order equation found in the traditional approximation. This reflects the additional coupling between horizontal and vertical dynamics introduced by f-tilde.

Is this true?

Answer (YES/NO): NO